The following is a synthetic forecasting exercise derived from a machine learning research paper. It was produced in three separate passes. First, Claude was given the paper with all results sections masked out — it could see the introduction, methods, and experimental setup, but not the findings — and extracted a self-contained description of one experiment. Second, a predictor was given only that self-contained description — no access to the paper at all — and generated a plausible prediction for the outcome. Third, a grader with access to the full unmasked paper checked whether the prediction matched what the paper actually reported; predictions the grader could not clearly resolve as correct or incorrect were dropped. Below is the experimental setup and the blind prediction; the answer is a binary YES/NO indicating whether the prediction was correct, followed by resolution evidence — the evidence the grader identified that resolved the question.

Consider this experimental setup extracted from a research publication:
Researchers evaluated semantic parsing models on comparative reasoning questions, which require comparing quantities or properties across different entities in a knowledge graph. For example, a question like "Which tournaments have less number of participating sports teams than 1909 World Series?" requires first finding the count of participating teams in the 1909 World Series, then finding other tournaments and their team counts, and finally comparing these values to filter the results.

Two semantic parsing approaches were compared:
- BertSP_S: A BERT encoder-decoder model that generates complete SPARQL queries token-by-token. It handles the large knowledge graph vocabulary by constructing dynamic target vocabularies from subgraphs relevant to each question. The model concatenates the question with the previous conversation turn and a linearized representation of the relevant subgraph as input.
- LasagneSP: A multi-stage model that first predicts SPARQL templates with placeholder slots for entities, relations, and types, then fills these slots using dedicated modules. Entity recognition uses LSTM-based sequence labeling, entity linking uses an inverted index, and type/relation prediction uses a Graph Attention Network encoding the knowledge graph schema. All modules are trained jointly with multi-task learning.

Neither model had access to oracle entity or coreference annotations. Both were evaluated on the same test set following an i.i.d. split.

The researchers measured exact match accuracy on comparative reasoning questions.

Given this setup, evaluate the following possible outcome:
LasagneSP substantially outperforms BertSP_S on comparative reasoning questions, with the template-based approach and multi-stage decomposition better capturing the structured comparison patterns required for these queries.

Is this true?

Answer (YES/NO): YES